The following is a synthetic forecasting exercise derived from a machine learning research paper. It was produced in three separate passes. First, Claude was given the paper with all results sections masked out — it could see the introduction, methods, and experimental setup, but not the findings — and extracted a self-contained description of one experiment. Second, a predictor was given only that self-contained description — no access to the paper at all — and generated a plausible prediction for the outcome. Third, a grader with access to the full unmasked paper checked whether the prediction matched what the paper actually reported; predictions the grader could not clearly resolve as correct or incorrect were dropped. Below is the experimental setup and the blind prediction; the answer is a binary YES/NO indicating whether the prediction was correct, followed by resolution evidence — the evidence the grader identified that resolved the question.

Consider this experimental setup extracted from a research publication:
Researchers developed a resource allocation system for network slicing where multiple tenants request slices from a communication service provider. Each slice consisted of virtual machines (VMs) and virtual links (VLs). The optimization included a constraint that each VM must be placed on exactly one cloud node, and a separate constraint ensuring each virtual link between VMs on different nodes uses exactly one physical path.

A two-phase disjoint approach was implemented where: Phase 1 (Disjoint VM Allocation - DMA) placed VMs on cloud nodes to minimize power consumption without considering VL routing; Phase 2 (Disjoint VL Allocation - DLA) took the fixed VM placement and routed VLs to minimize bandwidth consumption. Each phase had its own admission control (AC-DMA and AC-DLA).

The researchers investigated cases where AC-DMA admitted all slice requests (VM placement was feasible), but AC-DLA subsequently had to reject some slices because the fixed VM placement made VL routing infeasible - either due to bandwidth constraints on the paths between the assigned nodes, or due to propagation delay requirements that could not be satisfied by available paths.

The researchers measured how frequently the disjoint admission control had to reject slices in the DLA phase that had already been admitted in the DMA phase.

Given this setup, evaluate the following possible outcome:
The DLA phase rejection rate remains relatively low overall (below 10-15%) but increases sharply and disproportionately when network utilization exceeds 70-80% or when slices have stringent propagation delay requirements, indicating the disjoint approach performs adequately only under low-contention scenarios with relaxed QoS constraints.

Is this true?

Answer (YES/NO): NO